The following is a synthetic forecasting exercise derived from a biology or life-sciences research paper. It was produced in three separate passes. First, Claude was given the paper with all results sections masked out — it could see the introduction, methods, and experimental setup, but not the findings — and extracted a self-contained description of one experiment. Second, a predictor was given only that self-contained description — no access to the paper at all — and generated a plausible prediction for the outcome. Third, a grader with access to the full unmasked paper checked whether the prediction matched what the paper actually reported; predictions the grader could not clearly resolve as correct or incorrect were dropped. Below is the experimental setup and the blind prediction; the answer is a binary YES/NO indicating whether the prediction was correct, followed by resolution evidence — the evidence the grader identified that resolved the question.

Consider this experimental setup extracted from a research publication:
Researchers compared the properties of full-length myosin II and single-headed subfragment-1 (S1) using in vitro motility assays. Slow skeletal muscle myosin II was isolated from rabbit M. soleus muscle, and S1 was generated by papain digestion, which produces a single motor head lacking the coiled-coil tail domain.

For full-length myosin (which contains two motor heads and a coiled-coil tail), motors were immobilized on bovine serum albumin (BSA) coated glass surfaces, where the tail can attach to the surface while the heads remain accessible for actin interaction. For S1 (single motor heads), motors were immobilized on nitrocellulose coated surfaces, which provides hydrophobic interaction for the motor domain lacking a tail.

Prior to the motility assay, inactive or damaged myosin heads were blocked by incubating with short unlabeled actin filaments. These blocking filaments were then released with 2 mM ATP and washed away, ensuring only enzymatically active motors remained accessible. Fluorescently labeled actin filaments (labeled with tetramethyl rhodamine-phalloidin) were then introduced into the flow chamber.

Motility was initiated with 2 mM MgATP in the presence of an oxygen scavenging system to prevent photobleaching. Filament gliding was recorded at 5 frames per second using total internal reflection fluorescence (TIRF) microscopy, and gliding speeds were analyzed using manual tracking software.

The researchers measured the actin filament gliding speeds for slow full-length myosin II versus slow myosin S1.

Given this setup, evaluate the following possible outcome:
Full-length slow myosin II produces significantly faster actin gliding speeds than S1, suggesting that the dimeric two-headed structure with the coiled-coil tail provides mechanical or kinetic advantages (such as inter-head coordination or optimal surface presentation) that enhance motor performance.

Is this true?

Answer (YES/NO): YES